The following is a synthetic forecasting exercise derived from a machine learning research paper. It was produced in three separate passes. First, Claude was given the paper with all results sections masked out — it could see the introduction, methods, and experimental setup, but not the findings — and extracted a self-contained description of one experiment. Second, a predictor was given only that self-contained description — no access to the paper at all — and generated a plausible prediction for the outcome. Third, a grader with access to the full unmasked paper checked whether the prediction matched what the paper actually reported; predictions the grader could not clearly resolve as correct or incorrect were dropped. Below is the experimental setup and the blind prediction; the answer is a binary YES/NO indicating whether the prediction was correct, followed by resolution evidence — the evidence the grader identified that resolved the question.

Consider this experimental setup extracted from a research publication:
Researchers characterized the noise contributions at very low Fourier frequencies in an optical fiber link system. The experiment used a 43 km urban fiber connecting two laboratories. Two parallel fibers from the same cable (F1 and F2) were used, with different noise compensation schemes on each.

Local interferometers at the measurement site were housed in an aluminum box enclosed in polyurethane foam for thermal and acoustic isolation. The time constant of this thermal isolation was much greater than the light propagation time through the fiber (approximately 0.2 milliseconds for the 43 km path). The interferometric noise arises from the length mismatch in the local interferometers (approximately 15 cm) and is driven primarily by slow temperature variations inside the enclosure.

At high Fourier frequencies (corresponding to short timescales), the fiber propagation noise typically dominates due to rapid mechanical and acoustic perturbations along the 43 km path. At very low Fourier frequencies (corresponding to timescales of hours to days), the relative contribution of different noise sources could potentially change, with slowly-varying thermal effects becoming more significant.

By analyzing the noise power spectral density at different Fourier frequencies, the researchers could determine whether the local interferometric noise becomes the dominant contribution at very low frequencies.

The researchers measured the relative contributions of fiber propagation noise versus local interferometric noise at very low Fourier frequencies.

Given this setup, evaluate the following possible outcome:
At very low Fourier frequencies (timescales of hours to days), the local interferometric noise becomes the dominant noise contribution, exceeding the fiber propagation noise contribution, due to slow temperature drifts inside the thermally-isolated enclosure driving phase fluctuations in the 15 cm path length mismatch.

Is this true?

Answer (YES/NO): YES